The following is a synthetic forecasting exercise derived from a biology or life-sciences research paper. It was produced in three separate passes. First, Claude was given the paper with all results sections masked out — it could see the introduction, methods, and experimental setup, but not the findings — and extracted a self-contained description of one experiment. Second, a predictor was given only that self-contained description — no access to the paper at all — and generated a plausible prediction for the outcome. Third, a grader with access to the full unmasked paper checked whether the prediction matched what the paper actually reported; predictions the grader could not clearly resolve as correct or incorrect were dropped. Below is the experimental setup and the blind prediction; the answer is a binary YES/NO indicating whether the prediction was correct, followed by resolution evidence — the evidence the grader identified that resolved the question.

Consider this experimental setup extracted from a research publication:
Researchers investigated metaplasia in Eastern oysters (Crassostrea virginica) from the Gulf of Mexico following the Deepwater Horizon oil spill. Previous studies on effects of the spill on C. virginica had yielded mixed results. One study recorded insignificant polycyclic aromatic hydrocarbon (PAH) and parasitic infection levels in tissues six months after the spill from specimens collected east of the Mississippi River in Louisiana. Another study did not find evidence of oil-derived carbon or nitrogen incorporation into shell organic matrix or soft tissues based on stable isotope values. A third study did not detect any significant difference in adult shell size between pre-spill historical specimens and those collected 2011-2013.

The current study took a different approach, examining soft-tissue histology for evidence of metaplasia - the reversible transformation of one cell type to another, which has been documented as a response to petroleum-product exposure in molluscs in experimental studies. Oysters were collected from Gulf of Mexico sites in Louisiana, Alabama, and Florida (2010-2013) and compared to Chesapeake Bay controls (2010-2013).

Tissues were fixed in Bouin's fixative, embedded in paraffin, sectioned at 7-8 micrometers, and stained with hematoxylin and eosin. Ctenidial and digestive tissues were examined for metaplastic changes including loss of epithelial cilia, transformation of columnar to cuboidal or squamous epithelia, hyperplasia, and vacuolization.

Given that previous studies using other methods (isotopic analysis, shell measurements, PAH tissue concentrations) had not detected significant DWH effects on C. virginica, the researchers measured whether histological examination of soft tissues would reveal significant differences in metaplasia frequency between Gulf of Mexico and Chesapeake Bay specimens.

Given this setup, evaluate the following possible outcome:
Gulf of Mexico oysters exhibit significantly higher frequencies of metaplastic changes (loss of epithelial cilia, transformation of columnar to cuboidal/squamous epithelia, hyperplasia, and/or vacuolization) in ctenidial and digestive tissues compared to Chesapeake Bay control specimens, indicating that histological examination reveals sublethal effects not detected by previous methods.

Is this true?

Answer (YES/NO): YES